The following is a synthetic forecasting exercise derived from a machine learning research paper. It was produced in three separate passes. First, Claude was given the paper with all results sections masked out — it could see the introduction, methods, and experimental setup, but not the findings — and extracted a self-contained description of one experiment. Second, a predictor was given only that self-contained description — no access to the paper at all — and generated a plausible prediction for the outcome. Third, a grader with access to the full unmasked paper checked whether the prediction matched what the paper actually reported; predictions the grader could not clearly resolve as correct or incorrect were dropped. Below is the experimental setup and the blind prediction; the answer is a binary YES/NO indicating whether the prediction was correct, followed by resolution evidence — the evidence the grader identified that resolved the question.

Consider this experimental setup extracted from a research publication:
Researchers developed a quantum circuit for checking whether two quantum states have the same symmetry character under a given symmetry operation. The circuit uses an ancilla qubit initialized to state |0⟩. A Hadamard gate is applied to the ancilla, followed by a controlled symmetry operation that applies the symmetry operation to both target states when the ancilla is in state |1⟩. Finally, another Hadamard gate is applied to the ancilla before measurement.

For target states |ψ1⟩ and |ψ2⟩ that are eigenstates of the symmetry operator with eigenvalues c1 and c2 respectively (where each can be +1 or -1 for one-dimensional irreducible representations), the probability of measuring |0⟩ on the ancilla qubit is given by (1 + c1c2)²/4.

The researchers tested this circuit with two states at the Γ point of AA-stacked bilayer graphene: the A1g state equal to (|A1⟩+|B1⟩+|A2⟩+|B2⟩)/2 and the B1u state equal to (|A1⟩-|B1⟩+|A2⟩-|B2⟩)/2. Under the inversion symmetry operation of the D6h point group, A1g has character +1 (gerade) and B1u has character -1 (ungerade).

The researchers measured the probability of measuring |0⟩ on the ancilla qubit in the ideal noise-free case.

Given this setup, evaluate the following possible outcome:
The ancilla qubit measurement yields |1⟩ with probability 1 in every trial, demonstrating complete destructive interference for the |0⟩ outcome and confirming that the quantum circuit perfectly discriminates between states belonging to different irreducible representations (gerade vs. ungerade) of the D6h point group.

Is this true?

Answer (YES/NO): YES